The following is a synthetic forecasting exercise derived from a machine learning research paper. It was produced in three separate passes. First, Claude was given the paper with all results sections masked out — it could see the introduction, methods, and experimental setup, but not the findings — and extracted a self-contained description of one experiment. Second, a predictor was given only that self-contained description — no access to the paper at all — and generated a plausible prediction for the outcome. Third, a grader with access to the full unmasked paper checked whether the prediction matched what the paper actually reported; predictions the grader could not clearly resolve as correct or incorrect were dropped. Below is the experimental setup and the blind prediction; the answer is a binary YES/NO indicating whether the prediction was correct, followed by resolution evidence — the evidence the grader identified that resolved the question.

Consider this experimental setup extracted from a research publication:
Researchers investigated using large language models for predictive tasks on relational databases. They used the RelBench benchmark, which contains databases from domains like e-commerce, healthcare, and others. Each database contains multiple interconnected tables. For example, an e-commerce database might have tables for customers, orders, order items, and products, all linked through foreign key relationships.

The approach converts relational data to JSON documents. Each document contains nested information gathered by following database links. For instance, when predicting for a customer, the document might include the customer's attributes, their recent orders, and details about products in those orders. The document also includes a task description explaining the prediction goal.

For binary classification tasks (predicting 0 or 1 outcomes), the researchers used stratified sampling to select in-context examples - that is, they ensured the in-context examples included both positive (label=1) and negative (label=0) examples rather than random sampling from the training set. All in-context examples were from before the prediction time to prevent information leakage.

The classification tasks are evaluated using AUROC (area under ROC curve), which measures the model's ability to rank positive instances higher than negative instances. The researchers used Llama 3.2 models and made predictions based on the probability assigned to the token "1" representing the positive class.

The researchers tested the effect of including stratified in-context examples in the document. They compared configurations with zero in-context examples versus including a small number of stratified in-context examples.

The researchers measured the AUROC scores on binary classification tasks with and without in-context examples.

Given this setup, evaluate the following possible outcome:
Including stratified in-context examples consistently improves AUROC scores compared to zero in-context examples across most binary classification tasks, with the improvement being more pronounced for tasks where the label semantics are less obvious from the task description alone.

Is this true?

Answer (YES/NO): NO